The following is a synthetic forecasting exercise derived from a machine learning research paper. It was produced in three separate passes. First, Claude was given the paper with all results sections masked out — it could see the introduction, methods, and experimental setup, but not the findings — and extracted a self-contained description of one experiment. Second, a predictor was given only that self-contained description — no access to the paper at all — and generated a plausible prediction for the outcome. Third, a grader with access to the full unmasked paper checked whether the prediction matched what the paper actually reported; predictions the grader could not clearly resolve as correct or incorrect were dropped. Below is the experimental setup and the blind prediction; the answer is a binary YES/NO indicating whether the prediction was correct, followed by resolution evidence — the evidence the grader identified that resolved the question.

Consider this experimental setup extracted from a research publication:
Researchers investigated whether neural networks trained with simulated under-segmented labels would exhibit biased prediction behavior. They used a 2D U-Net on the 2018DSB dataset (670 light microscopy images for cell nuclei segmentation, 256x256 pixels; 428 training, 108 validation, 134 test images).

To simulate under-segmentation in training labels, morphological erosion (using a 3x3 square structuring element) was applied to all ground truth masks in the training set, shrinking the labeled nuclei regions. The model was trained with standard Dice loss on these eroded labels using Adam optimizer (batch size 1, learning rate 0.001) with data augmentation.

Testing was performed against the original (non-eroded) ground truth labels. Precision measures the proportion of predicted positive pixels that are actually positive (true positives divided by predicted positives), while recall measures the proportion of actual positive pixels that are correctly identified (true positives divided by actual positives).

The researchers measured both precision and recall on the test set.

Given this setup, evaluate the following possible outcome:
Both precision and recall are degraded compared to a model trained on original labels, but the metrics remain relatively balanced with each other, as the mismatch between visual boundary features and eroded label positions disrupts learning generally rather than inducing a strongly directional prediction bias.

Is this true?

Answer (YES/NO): NO